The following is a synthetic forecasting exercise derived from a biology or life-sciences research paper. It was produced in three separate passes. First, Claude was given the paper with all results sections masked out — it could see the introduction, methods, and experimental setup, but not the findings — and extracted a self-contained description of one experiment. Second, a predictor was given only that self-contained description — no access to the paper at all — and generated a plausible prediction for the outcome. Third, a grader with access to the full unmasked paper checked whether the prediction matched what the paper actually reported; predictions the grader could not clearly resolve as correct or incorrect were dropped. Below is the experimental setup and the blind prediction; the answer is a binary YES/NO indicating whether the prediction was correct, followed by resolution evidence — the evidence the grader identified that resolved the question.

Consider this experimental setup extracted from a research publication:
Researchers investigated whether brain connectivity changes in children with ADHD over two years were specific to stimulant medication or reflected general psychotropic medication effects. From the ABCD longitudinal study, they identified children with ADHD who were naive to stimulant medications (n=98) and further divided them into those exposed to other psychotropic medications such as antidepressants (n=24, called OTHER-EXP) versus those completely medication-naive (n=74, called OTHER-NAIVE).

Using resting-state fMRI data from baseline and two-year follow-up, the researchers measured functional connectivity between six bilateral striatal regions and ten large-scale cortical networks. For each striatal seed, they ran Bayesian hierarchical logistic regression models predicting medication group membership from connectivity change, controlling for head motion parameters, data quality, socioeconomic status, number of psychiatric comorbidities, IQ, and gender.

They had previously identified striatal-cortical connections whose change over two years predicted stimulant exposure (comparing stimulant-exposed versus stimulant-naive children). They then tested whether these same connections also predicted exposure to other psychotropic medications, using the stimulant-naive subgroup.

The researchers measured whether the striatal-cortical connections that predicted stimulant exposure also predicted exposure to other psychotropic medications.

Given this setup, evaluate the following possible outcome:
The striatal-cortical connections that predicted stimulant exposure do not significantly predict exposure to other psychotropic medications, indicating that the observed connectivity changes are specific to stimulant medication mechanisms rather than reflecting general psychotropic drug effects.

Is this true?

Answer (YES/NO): YES